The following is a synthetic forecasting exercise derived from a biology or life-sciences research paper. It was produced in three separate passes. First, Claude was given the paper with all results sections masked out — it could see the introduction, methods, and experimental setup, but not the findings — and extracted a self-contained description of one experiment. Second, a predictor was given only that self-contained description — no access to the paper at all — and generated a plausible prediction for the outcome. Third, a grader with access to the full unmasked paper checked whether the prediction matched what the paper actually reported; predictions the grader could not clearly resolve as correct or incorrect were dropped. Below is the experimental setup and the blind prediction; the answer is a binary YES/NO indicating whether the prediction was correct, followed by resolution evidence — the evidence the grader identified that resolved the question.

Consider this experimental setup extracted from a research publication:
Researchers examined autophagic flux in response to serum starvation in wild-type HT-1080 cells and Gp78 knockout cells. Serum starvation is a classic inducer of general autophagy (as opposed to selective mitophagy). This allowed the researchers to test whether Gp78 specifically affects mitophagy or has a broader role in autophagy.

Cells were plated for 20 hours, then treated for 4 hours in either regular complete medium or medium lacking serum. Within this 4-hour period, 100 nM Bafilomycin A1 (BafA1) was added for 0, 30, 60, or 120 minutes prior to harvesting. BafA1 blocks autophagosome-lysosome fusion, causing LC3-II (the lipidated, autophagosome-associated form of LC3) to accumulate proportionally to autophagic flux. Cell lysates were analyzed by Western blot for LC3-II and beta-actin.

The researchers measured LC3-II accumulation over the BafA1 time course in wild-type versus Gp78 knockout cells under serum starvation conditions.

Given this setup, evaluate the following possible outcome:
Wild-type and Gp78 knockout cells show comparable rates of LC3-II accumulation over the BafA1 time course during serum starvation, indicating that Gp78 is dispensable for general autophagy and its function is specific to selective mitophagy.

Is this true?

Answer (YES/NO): YES